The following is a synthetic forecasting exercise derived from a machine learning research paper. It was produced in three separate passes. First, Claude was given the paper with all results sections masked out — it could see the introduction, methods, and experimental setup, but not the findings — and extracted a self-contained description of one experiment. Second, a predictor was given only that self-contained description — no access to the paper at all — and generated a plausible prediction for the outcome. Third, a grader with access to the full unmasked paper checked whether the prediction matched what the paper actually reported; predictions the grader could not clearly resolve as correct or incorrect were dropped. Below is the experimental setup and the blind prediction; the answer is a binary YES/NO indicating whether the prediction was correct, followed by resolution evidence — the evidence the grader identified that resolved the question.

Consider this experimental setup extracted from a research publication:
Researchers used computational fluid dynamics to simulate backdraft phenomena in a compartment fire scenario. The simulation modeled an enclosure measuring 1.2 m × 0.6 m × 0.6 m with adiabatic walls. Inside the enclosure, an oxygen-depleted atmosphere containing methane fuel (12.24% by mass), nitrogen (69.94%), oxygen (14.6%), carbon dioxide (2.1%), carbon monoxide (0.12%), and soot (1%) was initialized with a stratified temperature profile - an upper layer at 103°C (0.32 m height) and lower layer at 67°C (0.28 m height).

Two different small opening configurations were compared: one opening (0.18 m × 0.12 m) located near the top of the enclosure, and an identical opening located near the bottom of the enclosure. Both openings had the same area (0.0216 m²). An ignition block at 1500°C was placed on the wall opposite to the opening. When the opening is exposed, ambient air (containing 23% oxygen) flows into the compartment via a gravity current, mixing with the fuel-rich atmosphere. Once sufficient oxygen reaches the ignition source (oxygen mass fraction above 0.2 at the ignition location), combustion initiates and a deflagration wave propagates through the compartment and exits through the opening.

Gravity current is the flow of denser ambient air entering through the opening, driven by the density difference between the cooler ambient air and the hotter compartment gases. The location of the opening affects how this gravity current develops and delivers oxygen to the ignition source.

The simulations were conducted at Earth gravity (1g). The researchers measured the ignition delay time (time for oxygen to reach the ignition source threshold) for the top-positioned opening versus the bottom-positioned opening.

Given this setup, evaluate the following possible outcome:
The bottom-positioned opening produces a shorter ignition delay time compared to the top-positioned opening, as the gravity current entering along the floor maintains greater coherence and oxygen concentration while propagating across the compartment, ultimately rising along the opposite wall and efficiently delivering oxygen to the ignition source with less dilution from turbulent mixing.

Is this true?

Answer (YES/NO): YES